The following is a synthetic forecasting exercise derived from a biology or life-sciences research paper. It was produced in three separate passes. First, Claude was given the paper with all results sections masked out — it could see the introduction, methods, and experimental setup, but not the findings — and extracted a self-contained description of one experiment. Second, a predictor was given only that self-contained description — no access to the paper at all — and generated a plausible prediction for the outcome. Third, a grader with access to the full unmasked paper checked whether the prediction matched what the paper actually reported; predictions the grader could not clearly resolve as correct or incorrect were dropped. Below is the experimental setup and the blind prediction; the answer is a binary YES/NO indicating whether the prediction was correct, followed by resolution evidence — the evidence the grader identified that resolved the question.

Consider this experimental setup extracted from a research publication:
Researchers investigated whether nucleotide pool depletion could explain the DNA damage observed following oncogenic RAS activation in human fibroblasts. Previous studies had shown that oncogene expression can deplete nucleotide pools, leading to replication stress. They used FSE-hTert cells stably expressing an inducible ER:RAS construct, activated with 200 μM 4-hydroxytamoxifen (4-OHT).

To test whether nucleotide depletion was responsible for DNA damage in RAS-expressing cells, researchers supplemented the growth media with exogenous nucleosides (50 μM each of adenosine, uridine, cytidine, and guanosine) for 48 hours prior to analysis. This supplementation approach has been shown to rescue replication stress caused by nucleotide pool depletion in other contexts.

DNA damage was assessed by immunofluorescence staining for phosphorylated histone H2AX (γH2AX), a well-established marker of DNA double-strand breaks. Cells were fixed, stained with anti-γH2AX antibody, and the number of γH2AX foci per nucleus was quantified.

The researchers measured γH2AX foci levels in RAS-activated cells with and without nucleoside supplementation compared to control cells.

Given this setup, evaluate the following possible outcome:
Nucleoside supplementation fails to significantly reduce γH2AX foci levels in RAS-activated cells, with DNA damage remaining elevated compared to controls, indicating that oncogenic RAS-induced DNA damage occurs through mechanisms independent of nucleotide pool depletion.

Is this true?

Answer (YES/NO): YES